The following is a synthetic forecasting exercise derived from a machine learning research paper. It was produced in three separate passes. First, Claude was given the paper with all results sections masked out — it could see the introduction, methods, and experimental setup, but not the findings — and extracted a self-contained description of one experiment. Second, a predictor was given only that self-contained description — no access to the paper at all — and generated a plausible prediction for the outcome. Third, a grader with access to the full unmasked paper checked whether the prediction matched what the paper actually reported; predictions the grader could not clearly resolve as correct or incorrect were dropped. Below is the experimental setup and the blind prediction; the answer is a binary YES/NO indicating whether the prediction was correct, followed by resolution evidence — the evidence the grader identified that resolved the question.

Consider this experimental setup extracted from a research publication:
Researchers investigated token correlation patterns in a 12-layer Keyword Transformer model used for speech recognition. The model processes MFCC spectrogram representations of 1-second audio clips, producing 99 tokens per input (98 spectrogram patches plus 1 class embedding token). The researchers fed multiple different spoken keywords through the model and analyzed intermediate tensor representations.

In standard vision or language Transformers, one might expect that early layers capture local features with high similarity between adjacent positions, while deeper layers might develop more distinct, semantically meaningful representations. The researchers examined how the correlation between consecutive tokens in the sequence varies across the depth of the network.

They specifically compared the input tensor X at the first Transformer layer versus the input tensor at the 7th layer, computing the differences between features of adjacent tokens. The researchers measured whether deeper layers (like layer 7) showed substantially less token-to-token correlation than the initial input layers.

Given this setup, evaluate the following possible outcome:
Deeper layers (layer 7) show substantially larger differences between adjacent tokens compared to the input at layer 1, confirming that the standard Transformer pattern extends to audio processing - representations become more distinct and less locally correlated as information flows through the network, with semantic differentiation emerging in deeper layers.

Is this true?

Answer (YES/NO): NO